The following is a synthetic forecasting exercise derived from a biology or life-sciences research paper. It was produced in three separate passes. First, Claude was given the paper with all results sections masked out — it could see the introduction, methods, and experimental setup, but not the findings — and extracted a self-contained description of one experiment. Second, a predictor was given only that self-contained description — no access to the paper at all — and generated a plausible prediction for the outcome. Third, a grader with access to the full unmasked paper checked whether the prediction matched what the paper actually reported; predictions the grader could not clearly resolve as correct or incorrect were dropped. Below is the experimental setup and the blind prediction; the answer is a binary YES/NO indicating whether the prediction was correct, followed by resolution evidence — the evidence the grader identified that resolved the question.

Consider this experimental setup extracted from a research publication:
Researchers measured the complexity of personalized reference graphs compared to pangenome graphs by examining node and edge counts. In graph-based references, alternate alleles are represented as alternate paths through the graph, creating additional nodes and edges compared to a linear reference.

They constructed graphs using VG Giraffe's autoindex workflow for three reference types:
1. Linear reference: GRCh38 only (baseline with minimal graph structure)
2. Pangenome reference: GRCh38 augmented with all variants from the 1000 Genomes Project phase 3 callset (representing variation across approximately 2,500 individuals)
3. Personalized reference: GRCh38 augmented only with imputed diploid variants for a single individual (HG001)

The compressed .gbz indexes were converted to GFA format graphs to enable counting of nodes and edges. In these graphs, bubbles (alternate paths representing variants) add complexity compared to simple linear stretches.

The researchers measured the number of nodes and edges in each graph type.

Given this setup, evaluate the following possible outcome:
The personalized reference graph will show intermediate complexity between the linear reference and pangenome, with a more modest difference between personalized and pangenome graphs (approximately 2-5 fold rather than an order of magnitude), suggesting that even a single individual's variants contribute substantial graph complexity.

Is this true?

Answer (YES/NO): YES